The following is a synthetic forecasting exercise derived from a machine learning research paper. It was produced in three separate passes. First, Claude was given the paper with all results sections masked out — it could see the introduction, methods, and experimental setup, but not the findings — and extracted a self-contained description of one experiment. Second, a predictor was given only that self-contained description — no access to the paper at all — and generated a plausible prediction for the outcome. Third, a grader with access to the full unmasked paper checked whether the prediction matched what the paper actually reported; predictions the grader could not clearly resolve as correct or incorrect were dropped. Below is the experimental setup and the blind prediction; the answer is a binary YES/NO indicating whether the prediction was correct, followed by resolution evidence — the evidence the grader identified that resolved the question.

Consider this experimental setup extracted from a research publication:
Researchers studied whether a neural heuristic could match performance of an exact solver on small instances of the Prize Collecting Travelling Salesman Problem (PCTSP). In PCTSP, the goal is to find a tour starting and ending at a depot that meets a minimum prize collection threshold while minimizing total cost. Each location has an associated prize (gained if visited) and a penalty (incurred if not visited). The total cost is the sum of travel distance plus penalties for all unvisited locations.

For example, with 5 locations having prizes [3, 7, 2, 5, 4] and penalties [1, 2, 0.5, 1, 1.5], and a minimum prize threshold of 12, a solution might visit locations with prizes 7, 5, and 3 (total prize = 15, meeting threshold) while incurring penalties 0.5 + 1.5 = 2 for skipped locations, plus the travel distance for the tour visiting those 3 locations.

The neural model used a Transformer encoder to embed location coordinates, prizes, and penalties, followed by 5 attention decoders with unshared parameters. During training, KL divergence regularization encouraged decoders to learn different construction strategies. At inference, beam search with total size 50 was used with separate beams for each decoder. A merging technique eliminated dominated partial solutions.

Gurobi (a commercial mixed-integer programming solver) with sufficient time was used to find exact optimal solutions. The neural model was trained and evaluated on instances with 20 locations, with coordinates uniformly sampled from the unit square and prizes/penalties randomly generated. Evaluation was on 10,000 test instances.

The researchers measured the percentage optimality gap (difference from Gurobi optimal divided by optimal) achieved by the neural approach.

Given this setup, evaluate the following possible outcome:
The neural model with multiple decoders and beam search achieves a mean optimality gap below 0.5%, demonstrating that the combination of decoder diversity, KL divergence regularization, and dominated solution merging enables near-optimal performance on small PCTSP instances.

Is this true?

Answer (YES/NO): YES